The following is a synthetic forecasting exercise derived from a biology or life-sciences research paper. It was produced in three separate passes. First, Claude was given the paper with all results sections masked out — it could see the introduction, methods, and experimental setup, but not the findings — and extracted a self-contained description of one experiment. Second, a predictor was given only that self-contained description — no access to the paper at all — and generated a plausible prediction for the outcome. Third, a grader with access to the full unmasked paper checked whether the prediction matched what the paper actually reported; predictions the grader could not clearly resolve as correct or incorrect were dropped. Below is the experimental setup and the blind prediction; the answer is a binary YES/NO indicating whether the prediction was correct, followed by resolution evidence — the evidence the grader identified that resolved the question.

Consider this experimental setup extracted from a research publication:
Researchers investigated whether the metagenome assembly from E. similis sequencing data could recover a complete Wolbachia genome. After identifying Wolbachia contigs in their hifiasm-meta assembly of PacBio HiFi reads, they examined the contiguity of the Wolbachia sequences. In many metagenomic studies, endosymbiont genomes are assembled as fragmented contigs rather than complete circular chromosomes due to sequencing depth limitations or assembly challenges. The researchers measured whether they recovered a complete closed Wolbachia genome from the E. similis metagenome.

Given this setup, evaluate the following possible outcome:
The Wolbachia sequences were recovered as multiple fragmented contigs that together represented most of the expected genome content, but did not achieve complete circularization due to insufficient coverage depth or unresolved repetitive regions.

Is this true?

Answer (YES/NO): NO